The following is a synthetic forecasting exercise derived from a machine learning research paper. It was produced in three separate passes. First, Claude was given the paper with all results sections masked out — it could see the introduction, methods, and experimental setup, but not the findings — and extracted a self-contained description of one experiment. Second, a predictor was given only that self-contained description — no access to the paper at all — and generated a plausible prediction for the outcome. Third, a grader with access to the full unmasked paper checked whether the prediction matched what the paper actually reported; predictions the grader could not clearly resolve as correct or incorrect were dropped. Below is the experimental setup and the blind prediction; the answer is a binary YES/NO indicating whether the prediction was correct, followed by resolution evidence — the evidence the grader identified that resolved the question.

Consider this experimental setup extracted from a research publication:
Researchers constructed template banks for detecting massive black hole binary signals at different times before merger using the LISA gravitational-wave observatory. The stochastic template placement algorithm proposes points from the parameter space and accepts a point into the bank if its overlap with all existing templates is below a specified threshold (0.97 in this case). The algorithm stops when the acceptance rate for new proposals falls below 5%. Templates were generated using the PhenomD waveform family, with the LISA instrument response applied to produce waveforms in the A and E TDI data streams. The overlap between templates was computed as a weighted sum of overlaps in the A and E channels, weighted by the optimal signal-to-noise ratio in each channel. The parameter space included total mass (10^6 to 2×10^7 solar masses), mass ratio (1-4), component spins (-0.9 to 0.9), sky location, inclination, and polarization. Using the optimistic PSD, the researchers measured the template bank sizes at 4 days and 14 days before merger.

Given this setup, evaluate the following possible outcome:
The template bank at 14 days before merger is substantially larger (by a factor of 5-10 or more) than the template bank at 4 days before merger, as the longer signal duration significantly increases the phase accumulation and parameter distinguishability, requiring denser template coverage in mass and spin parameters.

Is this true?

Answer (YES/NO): NO